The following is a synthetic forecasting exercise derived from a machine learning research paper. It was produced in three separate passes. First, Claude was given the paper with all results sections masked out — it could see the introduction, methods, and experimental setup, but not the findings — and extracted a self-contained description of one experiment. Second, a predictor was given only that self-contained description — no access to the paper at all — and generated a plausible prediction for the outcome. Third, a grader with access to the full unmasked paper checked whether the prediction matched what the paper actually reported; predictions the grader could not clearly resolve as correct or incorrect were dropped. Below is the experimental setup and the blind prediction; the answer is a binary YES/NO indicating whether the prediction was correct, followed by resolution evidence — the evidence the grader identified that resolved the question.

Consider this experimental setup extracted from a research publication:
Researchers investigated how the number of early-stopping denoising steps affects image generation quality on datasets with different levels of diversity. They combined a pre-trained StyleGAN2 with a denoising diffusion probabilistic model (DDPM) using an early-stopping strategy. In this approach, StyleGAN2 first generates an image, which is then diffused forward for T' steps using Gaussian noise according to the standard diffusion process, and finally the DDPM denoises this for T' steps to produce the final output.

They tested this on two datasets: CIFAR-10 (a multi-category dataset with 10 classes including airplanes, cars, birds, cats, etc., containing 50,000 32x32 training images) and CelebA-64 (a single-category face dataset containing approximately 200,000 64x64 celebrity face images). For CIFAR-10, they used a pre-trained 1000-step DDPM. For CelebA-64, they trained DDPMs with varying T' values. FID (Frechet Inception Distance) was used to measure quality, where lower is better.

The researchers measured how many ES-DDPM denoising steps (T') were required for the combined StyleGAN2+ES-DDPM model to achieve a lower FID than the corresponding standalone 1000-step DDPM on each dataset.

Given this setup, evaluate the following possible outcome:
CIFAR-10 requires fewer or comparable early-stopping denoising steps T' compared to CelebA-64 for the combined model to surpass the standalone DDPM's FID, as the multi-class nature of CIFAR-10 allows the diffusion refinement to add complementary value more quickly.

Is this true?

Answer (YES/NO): NO